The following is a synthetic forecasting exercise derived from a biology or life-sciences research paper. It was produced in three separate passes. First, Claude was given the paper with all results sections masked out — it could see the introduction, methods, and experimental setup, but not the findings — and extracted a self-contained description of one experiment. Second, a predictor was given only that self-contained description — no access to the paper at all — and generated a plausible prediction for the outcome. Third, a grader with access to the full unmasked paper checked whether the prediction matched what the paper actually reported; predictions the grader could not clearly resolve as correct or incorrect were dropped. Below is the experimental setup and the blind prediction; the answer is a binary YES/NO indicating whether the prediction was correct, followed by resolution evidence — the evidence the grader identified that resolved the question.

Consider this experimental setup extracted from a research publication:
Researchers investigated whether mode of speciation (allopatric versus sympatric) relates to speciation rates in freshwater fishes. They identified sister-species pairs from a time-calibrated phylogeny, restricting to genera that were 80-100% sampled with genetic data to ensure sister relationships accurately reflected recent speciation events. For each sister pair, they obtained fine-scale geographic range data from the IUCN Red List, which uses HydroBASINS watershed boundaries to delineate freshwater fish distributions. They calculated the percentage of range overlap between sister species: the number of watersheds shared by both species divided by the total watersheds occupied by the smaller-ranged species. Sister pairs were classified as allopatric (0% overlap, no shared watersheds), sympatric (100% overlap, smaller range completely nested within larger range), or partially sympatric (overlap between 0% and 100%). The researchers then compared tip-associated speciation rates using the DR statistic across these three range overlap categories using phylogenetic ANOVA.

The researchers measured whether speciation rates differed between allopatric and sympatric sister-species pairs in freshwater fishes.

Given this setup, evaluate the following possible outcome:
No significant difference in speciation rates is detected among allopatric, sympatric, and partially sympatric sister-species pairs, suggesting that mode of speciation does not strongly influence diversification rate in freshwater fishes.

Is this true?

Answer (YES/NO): YES